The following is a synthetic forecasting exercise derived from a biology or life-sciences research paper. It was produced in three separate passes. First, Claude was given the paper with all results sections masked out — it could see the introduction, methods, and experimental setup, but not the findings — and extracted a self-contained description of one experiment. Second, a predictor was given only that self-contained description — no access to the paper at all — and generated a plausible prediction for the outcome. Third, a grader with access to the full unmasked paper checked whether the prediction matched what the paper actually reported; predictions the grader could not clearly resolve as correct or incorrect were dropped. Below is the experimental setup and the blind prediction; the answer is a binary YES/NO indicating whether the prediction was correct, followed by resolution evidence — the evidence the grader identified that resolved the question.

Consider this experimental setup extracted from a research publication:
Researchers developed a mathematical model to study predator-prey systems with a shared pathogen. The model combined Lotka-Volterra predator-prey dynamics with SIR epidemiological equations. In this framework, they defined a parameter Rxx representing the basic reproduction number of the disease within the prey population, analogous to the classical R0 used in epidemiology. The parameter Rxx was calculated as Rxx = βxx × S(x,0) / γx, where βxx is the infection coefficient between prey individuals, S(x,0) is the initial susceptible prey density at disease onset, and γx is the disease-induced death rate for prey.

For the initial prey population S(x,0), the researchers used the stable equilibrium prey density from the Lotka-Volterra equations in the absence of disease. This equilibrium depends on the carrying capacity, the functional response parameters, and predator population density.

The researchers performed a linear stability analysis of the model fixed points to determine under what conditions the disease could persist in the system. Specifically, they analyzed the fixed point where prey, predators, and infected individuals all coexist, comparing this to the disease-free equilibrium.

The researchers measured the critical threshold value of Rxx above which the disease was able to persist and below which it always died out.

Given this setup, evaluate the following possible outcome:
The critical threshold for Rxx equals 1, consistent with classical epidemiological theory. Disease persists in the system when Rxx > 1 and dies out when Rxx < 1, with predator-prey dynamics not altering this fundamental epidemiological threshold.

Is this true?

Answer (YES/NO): YES